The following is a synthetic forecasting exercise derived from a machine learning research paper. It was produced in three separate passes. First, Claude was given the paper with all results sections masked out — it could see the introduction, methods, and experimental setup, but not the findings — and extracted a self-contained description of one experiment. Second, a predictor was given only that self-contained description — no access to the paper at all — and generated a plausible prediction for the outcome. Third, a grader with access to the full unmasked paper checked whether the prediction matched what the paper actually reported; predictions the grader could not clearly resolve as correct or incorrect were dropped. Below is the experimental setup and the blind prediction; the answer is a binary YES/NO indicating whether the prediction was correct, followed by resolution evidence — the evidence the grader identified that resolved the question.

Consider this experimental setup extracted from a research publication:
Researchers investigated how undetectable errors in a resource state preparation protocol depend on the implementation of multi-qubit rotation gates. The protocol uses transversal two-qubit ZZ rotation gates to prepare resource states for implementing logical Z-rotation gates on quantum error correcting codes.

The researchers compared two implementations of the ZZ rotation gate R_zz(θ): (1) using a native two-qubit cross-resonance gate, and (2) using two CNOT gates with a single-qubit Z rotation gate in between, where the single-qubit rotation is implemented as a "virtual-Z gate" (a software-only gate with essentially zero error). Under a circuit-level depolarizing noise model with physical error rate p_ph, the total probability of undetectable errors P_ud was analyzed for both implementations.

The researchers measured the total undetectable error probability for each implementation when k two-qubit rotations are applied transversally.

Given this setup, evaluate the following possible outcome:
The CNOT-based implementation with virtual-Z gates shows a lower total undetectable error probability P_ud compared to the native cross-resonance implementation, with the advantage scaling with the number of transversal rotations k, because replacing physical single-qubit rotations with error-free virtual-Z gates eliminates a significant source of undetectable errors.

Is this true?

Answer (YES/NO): NO